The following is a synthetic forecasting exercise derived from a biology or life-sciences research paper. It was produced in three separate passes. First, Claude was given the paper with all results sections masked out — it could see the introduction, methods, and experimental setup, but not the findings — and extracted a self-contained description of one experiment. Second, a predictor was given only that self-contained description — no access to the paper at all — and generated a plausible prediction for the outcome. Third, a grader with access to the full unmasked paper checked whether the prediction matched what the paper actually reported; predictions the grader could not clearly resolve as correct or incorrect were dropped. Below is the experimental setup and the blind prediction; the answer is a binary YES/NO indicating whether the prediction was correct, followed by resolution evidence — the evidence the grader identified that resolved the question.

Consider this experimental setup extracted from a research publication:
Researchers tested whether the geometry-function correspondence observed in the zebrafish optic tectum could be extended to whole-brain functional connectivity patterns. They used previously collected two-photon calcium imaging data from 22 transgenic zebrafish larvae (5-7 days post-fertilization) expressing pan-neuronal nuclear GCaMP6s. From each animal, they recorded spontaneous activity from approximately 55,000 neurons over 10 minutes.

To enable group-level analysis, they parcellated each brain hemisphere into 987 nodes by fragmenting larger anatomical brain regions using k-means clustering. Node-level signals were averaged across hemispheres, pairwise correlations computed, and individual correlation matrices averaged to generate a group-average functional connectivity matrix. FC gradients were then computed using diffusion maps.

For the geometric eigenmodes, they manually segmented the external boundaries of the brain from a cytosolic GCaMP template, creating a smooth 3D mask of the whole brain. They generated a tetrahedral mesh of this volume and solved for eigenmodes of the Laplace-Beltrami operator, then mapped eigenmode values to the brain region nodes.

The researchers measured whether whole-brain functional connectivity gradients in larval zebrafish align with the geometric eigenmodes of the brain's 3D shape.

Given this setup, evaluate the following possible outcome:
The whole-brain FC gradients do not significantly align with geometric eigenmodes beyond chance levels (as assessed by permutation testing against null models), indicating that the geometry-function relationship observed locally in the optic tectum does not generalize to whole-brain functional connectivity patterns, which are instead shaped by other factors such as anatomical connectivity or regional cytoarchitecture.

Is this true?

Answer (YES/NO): NO